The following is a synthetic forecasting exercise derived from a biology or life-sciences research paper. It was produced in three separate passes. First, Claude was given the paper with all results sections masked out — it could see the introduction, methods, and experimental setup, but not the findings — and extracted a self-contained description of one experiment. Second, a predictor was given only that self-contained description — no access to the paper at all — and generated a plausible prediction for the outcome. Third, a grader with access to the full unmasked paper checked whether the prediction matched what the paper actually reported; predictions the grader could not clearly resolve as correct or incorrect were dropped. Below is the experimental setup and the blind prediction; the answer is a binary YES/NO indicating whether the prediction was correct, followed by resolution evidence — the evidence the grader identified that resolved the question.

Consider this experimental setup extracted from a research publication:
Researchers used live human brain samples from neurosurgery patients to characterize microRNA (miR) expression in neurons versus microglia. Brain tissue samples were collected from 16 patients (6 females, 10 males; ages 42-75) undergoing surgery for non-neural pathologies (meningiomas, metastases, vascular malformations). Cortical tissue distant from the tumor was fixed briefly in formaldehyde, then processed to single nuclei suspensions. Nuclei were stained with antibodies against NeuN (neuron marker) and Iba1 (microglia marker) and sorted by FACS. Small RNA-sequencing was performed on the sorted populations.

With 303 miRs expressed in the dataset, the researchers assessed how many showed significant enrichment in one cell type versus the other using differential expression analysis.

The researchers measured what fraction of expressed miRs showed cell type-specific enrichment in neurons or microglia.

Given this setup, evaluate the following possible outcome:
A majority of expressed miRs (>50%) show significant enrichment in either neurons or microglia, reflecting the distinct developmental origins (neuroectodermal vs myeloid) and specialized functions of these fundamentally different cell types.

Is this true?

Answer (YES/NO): YES